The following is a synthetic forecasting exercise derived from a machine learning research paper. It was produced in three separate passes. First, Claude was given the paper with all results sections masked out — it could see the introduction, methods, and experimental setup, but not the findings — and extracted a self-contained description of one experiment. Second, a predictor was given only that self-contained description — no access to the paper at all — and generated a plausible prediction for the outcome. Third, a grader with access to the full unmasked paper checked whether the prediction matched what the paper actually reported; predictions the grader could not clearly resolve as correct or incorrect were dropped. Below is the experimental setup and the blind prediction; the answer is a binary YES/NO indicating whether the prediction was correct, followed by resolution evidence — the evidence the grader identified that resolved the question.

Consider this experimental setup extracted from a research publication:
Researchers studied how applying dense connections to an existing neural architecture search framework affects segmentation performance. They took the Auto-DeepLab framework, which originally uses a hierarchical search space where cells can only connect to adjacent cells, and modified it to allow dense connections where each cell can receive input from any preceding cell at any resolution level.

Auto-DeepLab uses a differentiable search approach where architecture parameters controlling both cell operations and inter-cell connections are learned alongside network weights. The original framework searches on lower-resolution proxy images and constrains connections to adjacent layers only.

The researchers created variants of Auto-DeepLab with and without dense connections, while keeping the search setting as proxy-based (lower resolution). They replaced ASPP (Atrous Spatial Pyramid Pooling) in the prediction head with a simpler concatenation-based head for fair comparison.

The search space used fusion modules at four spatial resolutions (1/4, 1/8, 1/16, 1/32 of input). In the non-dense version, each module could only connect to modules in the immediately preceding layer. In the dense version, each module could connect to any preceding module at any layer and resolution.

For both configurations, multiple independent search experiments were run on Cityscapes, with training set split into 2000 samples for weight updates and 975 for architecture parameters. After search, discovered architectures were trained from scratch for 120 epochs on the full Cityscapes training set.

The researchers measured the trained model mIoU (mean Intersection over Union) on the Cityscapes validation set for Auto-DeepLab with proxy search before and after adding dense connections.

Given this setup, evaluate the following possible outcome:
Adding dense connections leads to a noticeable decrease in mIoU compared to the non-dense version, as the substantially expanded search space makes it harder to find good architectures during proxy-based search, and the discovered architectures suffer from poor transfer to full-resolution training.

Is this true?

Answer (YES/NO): NO